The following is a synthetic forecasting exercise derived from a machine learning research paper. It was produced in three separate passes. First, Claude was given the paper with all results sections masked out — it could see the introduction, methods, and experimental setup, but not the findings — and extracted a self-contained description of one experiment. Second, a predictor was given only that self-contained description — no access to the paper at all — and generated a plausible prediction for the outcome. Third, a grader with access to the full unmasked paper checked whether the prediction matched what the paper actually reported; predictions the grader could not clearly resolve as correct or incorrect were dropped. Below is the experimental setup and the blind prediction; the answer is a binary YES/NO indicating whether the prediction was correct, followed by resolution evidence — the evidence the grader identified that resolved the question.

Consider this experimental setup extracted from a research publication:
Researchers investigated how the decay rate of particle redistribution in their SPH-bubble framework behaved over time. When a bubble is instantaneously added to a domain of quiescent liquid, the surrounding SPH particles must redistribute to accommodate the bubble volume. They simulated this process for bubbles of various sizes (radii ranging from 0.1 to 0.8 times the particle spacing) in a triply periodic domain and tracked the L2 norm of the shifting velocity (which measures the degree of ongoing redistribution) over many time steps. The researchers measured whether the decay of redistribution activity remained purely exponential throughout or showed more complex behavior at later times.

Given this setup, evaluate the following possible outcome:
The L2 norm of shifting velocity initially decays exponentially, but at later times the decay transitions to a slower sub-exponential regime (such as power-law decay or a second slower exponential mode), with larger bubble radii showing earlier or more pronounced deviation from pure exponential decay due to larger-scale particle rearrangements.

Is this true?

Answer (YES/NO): YES